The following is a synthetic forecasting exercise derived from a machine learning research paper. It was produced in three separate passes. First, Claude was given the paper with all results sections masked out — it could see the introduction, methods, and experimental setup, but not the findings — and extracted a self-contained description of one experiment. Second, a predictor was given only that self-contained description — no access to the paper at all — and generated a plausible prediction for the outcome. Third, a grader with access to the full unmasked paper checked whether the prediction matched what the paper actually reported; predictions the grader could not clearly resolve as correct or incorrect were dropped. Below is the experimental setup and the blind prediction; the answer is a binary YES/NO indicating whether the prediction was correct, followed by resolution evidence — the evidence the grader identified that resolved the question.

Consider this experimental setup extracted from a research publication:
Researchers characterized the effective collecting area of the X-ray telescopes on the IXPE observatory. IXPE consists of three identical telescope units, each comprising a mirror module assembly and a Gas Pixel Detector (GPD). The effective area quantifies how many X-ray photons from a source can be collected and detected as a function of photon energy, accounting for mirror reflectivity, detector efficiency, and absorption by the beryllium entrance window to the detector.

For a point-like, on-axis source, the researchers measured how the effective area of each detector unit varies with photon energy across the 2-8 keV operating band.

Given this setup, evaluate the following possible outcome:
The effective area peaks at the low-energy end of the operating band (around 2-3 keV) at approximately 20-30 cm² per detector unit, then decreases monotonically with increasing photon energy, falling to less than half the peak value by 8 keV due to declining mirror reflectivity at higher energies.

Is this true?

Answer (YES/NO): YES